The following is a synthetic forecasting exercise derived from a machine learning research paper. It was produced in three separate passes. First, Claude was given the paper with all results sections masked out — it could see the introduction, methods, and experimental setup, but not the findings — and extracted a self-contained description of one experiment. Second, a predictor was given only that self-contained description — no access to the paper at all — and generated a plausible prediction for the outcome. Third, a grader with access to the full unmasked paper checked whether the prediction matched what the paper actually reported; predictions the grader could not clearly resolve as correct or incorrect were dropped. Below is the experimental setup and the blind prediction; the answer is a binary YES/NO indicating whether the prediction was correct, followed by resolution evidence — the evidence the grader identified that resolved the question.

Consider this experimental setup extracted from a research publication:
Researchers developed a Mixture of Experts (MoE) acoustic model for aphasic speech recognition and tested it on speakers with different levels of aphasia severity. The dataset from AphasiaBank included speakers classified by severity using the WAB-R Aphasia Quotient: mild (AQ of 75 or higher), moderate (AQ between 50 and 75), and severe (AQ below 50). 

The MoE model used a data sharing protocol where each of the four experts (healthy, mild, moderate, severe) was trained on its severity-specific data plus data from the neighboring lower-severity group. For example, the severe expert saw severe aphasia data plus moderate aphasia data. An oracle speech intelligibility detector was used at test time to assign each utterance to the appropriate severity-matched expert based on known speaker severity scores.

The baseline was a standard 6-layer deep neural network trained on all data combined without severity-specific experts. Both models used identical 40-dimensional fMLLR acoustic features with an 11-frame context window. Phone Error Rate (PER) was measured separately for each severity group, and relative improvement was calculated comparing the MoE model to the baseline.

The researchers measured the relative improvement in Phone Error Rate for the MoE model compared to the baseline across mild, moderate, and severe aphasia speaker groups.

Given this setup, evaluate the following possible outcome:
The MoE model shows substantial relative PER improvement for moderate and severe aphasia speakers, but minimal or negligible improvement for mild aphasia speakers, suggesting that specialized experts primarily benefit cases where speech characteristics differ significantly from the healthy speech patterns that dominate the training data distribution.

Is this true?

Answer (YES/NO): NO